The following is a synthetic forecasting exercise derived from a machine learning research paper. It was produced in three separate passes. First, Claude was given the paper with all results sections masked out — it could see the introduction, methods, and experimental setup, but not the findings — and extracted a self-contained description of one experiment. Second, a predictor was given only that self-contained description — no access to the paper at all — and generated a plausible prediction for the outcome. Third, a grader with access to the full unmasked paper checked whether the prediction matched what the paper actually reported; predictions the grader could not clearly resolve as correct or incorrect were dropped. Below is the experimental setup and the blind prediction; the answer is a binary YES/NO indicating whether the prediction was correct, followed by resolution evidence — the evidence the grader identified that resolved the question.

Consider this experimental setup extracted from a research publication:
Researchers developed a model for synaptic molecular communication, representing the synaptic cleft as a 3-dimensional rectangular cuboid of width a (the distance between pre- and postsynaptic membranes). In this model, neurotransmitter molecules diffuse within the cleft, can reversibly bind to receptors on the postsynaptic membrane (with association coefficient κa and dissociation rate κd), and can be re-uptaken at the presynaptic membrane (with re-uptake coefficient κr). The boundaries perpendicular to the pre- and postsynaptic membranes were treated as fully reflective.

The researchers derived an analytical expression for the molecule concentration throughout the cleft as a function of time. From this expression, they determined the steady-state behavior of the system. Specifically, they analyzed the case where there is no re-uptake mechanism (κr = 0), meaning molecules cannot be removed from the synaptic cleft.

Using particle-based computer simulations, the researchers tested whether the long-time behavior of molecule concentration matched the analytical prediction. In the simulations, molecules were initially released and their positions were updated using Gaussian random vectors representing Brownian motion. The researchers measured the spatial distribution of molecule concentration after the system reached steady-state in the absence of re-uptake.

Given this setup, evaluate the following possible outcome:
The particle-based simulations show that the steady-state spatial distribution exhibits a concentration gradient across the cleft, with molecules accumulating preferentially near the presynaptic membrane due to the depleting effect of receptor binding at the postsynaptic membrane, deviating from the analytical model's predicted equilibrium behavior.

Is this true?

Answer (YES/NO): NO